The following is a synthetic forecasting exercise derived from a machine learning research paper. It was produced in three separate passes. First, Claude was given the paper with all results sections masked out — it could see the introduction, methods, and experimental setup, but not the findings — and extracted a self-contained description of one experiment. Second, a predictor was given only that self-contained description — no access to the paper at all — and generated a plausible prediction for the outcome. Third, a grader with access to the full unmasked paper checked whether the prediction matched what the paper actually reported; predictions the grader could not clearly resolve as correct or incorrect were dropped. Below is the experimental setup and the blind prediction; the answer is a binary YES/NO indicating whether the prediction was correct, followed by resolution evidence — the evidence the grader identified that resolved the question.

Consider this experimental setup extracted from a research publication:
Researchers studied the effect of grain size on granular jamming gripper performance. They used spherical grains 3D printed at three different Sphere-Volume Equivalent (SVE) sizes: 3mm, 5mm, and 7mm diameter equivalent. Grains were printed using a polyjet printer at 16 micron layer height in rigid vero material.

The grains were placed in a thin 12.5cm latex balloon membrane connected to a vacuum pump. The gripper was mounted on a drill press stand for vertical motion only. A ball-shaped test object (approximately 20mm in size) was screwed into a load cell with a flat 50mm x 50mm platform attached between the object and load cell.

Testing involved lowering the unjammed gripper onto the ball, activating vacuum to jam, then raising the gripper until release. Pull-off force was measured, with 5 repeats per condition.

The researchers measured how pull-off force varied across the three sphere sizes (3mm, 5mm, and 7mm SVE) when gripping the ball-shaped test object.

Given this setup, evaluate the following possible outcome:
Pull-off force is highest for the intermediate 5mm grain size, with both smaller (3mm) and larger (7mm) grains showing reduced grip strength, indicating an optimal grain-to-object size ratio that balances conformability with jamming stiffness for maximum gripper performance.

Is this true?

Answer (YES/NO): YES